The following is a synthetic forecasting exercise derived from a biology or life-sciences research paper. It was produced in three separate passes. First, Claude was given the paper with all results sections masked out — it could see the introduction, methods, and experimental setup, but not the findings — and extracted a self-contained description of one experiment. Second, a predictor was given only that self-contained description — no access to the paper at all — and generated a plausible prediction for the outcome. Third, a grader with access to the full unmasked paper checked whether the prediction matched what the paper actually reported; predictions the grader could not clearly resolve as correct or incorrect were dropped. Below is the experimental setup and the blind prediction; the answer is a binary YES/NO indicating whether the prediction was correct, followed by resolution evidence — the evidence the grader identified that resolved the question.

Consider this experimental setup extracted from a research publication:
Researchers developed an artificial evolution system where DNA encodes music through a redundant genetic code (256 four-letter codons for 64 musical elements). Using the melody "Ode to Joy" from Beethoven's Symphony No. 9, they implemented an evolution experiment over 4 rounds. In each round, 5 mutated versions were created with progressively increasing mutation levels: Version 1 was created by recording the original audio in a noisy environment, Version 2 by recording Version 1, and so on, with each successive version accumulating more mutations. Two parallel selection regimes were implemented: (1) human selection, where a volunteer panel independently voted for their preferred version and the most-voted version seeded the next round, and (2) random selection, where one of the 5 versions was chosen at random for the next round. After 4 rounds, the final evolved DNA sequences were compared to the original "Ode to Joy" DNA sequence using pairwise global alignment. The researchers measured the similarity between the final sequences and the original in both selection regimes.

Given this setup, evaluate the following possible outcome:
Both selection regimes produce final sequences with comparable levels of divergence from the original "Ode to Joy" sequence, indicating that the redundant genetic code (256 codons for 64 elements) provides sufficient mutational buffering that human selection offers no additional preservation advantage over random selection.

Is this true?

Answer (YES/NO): NO